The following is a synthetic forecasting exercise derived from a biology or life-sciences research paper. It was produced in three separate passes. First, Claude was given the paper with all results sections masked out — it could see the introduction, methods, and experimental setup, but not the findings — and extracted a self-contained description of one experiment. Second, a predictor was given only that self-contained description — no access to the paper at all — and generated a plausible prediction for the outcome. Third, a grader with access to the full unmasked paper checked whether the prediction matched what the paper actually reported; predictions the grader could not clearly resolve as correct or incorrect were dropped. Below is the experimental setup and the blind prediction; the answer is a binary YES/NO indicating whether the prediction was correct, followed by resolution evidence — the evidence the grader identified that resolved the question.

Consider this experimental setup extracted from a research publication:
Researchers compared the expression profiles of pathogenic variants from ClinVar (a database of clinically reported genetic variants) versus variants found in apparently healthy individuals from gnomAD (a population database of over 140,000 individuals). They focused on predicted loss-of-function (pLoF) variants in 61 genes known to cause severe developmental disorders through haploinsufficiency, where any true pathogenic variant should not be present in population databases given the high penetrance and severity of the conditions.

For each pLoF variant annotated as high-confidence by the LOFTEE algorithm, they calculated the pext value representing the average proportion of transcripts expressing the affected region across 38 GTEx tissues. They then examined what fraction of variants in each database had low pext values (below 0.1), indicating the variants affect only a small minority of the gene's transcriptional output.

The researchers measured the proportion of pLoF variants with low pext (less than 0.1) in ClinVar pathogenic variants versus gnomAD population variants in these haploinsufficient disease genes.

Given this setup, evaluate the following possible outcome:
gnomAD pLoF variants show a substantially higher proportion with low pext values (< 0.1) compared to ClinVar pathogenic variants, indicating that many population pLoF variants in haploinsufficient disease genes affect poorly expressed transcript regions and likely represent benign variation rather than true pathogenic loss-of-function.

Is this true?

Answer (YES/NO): YES